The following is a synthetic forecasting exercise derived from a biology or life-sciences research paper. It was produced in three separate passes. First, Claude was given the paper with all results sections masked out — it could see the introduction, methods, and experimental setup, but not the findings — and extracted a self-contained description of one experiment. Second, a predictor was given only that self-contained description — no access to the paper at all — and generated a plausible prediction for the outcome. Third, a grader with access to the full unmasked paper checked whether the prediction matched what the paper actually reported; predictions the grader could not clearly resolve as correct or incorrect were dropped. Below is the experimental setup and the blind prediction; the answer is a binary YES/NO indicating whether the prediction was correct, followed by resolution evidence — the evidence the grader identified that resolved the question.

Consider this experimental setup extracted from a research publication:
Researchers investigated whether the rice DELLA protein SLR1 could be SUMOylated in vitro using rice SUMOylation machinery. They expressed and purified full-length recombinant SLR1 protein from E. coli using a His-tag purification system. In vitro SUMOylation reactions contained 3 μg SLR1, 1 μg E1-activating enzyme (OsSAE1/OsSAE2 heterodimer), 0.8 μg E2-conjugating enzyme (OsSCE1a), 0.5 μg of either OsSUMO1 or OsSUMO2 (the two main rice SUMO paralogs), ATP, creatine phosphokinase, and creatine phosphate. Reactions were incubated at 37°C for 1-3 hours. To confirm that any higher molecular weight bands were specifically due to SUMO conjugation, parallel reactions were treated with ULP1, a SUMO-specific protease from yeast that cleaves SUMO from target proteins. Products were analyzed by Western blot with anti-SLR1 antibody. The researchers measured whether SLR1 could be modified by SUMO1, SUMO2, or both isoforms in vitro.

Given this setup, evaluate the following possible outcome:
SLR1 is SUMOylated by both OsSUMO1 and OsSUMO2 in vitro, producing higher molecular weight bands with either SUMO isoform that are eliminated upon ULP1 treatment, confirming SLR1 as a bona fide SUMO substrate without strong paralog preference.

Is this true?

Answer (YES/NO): YES